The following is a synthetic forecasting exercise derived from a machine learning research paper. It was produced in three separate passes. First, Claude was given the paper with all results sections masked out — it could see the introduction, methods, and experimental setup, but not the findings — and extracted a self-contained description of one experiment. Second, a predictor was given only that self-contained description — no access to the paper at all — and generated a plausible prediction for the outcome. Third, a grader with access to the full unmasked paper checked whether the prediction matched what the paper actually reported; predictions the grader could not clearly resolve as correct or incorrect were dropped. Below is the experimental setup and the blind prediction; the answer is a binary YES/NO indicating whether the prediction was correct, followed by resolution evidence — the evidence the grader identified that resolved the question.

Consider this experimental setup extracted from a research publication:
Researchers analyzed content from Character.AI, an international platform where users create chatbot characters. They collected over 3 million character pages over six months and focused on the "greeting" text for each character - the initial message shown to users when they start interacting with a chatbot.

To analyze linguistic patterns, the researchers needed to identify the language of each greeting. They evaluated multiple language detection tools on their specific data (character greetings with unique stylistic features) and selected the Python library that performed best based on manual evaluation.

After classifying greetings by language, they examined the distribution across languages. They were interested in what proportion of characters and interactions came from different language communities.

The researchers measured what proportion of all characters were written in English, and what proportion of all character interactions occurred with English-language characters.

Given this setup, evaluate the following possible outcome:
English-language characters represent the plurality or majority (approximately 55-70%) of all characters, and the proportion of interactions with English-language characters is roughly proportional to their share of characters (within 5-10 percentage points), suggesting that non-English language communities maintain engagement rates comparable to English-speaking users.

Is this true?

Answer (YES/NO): NO